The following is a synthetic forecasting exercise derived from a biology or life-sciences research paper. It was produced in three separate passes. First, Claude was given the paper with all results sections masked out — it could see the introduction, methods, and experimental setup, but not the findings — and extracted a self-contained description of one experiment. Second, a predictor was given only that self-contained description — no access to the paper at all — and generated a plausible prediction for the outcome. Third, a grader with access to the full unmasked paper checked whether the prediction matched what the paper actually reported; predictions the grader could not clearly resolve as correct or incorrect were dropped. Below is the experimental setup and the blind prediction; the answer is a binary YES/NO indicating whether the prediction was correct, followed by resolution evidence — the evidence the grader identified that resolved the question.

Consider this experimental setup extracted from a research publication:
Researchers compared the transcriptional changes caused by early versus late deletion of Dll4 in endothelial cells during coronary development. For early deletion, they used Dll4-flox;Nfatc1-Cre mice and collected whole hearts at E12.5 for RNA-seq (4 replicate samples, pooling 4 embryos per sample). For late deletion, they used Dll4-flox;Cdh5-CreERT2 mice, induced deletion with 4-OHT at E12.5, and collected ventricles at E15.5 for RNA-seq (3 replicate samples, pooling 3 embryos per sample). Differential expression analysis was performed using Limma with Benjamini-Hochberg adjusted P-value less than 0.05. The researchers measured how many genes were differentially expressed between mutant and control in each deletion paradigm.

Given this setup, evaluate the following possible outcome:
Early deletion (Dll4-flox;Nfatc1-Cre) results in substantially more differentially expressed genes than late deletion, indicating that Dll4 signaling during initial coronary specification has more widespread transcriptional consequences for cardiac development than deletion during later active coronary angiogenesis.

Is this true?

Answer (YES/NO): YES